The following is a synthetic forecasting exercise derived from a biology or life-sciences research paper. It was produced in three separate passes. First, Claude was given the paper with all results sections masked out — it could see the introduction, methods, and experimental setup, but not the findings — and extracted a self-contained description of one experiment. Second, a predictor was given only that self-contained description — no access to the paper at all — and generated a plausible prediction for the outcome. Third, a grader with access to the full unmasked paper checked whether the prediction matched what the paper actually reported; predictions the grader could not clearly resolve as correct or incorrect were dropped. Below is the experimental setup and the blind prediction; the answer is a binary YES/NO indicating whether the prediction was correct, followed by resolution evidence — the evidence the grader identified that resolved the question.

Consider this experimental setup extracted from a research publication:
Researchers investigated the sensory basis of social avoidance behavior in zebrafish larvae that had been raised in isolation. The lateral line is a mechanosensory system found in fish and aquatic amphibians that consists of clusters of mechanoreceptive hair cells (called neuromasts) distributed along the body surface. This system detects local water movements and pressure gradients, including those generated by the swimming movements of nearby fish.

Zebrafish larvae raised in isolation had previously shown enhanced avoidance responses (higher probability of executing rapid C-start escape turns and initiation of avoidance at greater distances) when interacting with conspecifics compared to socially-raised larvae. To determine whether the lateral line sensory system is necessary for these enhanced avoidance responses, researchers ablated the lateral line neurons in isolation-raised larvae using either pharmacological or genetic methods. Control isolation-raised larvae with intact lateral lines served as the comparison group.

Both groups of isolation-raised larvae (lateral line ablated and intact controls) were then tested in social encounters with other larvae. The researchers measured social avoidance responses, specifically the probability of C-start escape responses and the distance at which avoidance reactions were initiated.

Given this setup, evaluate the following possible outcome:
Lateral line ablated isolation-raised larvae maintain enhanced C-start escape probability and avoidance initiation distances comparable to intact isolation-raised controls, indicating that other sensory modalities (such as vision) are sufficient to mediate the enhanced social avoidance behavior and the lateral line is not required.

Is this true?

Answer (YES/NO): NO